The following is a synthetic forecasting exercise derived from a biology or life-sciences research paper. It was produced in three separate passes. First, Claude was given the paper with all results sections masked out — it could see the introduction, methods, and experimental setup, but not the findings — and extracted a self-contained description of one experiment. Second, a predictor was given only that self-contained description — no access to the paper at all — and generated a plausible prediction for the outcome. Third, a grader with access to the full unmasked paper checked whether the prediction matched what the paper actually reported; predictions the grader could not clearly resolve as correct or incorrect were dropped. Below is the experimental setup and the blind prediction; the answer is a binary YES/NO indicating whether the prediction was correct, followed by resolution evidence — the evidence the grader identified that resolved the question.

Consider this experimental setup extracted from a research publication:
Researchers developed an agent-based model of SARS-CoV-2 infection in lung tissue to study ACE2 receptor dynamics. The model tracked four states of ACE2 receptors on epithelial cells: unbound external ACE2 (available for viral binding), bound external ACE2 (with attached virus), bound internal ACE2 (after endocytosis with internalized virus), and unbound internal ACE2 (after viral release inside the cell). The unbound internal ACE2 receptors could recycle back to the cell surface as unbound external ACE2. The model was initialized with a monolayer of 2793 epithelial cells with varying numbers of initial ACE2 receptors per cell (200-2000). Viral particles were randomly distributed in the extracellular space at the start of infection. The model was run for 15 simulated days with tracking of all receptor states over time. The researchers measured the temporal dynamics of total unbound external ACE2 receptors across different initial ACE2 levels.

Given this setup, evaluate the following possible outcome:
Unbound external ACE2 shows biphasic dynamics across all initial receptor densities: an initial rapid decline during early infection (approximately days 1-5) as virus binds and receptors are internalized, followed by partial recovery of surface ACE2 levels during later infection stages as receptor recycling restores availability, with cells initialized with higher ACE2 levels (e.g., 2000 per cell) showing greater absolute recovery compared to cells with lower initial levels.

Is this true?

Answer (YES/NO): NO